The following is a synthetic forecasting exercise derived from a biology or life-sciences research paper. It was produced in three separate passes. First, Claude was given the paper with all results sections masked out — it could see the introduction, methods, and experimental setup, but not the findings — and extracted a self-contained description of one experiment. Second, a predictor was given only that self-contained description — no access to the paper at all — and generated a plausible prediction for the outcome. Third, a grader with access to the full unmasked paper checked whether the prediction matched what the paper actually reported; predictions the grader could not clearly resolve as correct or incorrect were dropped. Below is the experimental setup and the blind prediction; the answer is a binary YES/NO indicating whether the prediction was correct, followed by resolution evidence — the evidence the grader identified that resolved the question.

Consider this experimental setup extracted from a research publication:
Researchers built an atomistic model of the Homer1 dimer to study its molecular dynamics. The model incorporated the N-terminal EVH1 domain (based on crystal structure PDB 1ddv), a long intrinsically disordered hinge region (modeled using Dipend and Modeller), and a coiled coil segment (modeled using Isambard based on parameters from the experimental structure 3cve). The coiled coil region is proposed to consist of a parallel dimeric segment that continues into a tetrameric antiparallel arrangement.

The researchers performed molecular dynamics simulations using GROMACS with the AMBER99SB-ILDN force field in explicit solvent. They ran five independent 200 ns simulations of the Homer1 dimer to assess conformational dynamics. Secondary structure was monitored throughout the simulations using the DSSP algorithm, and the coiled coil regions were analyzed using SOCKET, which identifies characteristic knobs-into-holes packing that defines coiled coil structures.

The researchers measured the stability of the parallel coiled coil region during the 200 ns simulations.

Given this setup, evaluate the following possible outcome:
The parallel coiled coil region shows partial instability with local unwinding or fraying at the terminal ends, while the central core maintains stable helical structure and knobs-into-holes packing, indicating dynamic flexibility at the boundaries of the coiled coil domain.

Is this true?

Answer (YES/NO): NO